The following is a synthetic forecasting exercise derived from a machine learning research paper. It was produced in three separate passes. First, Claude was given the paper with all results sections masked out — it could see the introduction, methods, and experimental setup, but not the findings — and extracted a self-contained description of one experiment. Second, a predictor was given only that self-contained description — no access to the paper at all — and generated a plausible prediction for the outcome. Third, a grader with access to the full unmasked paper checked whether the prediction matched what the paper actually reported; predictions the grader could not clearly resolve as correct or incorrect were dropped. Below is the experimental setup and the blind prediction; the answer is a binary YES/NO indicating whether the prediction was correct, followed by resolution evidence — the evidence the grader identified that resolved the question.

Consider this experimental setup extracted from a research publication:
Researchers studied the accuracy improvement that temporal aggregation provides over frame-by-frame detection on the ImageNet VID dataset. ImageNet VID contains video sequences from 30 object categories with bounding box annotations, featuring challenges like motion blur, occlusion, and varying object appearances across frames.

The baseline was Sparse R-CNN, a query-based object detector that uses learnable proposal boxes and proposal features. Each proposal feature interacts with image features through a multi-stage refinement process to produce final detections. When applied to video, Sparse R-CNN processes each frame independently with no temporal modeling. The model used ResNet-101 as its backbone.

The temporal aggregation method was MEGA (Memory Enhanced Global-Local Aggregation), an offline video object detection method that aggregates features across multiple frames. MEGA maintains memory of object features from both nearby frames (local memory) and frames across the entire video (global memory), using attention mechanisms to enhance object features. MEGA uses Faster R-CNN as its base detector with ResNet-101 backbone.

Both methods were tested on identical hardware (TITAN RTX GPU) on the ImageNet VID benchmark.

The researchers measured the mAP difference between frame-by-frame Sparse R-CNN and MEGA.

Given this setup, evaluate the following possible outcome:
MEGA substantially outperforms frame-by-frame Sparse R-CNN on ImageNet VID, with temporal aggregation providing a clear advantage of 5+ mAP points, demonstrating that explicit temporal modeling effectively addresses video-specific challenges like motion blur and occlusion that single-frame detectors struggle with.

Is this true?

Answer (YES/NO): YES